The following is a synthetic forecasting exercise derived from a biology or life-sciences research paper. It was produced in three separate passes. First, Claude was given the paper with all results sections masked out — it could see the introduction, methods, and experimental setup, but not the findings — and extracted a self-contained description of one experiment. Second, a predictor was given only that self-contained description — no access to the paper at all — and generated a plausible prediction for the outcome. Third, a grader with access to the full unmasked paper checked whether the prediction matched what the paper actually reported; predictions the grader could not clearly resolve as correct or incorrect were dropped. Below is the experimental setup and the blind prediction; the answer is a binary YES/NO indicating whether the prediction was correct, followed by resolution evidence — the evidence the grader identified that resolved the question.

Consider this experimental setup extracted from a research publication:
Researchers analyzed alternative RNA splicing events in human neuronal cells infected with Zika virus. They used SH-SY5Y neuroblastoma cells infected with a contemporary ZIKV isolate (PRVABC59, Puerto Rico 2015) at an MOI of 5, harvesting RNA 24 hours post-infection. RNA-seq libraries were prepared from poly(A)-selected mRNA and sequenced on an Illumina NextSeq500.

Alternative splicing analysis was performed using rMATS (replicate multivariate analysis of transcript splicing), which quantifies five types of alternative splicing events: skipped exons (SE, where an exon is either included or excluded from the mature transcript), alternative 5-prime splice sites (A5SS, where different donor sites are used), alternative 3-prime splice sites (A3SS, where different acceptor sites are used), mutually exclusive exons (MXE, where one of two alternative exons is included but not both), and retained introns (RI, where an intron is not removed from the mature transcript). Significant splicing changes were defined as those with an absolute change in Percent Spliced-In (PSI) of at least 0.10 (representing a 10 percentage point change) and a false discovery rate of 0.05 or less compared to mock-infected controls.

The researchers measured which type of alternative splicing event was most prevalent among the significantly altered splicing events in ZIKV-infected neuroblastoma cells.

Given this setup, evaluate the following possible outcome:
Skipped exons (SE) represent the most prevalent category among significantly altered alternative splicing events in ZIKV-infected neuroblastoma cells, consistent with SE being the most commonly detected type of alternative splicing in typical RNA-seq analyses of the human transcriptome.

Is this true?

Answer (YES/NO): YES